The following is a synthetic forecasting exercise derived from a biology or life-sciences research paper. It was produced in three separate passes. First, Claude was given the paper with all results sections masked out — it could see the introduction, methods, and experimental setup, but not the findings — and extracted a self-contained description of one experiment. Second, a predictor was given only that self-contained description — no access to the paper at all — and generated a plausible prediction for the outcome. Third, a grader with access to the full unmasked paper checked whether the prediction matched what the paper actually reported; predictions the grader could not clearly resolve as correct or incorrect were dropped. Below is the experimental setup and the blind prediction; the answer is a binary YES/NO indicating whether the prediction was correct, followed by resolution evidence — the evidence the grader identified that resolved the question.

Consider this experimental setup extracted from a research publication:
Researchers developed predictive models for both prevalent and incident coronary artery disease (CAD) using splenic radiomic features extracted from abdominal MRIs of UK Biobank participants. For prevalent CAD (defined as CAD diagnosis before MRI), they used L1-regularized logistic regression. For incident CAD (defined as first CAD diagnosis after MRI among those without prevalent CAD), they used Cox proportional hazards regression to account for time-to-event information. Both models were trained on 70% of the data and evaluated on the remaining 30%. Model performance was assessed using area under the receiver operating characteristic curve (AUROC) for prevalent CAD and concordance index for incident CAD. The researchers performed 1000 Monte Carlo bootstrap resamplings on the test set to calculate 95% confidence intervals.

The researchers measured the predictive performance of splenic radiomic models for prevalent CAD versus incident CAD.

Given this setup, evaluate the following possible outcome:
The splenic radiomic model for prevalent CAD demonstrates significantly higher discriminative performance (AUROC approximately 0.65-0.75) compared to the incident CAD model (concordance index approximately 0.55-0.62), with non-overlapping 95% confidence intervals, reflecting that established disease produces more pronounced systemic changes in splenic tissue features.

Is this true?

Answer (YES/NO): NO